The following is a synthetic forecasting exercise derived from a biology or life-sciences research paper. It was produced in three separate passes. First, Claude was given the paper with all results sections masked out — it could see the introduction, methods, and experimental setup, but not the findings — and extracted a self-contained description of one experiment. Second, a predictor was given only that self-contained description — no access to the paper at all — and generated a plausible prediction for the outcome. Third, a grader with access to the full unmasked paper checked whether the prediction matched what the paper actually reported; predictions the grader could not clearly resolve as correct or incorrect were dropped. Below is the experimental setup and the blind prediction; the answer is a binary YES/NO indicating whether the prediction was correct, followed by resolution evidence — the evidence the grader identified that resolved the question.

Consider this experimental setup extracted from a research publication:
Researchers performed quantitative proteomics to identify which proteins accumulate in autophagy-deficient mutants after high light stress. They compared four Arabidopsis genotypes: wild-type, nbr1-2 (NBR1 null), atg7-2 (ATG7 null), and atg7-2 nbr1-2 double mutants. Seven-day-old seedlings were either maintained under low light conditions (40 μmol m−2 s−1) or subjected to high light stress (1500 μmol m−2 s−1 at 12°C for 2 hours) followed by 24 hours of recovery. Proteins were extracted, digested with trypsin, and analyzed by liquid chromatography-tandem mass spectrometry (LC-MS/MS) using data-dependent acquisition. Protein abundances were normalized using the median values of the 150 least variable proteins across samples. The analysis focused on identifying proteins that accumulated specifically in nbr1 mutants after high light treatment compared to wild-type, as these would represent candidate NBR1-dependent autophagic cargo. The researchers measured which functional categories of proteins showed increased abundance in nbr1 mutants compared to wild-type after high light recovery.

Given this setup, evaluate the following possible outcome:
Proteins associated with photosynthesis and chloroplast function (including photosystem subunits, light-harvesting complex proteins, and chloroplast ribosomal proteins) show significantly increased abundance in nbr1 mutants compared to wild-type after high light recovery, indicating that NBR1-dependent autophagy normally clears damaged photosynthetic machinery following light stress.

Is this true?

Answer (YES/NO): NO